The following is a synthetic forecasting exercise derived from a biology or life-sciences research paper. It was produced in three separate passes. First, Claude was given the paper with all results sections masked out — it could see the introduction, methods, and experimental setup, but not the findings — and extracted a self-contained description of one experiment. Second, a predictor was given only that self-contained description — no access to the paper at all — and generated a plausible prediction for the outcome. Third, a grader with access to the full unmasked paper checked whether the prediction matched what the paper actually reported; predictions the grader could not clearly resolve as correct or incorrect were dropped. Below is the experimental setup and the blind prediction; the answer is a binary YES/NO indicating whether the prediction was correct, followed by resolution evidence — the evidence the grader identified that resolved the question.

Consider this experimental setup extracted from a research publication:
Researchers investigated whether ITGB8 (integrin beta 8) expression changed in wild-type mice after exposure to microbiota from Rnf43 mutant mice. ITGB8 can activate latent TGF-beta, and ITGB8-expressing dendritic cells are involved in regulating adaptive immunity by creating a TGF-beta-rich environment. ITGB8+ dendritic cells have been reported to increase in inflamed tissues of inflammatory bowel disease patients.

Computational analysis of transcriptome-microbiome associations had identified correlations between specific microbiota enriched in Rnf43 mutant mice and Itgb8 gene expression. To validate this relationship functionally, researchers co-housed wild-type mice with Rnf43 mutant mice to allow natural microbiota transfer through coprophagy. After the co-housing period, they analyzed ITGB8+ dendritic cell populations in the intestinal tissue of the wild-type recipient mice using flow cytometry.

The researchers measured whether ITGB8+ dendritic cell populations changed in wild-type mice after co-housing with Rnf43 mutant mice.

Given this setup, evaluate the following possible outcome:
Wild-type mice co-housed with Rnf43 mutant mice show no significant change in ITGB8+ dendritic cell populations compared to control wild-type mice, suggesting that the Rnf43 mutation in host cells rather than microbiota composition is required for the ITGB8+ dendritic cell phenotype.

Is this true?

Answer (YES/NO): NO